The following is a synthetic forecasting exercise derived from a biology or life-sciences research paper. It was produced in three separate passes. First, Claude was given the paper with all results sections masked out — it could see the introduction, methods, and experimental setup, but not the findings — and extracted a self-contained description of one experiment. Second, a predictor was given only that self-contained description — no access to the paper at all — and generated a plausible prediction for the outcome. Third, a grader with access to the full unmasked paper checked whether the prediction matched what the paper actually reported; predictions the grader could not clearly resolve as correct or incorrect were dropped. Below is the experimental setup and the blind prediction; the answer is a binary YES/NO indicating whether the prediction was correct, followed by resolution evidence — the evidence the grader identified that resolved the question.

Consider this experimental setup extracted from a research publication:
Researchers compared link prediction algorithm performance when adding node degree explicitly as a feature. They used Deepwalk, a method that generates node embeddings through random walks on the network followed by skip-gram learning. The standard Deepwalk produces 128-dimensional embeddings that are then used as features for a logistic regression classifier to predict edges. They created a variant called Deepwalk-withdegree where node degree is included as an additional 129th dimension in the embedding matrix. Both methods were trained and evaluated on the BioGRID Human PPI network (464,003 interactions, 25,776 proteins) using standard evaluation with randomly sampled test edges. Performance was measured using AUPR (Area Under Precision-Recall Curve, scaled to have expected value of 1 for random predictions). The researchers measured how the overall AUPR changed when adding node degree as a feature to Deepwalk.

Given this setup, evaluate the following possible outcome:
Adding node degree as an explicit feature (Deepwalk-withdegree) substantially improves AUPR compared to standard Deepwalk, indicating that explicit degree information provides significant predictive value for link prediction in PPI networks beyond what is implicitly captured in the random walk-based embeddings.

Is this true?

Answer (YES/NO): YES